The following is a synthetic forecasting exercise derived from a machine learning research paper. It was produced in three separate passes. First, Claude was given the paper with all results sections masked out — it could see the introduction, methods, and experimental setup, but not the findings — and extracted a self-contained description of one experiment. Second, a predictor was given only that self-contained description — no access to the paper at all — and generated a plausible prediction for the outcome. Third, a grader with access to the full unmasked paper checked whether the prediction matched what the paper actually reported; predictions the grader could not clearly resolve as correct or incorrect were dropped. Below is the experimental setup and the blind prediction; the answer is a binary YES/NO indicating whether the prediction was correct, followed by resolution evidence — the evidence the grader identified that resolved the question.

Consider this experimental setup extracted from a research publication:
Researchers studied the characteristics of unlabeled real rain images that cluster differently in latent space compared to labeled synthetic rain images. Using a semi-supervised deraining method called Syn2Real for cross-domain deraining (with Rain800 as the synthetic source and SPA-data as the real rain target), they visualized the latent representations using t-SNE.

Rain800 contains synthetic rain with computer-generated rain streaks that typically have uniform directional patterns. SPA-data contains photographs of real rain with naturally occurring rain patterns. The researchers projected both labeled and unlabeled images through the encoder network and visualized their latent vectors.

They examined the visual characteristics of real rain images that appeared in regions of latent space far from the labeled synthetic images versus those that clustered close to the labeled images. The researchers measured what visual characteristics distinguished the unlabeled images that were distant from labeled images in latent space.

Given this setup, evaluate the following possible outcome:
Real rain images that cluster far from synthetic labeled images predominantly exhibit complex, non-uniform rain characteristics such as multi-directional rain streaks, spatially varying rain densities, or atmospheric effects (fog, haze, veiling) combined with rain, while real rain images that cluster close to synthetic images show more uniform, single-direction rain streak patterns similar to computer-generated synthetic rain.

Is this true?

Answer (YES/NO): YES